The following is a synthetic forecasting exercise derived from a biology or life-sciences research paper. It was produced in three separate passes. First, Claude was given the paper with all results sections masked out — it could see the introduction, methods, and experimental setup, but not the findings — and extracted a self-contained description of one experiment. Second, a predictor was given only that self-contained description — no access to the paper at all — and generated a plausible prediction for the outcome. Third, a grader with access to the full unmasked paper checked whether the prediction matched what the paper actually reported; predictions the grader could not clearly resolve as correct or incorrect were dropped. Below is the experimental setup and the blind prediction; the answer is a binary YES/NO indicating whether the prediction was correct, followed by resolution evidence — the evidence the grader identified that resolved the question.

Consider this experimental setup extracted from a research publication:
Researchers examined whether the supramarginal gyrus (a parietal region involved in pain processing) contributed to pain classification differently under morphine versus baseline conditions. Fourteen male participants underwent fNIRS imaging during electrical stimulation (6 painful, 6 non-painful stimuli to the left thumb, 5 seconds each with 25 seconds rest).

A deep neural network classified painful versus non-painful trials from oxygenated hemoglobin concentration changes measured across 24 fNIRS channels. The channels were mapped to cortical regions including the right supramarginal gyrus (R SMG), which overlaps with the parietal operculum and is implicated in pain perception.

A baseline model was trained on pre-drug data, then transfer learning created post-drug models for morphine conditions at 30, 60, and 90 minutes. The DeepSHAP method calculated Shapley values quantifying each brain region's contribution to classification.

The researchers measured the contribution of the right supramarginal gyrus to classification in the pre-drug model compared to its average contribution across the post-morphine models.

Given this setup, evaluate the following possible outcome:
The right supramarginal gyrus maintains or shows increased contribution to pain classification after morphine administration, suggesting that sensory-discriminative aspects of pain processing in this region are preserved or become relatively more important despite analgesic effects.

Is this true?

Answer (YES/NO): YES